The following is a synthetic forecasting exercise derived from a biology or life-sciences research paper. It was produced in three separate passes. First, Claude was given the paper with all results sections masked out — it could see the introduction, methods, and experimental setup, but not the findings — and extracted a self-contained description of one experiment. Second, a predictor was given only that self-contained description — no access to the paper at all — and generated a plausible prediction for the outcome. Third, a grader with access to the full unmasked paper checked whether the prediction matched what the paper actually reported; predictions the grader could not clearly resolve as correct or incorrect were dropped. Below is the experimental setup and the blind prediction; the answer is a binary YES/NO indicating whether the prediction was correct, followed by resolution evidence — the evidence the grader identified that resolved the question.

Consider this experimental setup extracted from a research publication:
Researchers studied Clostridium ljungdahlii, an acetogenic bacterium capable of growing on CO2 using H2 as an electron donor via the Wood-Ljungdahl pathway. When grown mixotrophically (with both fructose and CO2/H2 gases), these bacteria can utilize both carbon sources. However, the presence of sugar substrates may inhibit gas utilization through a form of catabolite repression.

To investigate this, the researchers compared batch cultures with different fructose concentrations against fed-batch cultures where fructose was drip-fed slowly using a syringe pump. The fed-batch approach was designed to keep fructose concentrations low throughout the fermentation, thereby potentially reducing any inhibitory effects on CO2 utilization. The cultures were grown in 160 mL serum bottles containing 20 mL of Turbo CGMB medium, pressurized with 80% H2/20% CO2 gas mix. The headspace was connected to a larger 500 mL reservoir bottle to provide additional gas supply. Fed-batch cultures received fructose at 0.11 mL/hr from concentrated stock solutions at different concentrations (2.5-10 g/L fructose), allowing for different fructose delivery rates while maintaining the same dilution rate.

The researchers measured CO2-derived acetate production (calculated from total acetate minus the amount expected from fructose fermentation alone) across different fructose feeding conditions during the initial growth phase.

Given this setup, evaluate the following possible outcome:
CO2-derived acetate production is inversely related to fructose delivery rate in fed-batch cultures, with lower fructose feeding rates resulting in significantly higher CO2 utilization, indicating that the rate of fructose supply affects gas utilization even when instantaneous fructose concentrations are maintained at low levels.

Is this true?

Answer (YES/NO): YES